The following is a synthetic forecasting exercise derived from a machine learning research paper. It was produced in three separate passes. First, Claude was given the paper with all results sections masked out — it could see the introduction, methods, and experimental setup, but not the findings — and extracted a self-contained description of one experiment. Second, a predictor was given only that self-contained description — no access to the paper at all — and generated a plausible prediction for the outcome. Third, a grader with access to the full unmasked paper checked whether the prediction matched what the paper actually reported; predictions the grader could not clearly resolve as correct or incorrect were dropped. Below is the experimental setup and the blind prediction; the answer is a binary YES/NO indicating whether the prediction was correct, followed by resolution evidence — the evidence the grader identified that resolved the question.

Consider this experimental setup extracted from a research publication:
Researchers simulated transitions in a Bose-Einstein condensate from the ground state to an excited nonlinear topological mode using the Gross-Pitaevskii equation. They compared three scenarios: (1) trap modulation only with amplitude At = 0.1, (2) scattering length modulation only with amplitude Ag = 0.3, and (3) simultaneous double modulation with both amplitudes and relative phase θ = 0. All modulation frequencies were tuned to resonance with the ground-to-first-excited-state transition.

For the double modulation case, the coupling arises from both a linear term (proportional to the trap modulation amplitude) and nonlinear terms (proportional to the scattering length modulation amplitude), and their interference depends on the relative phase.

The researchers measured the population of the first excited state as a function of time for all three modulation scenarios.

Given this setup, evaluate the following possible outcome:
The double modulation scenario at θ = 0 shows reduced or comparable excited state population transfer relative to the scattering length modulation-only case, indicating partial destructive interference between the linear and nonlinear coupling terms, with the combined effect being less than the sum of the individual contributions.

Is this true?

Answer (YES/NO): NO